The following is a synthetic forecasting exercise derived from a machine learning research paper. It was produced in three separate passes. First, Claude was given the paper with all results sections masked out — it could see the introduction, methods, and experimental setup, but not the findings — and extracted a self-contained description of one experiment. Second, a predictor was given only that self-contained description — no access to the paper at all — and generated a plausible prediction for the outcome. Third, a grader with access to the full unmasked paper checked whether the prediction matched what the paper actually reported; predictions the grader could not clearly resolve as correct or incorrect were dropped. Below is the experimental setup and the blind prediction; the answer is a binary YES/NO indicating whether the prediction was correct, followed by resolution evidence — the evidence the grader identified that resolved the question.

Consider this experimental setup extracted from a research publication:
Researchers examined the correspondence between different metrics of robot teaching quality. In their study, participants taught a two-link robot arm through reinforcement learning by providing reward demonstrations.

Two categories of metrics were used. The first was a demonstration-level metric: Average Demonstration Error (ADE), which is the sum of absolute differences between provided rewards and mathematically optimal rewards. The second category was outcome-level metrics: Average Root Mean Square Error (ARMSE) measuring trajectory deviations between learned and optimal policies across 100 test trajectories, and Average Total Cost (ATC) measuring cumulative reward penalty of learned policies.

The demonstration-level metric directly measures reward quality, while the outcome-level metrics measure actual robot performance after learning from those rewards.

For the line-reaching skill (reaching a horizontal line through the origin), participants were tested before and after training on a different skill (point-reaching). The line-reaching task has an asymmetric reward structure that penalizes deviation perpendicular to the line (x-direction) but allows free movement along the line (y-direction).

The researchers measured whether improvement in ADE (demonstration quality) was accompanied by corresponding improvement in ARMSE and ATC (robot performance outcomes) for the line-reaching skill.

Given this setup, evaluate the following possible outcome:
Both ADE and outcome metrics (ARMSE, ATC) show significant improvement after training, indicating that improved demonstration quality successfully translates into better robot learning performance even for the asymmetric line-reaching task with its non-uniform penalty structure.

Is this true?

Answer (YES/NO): NO